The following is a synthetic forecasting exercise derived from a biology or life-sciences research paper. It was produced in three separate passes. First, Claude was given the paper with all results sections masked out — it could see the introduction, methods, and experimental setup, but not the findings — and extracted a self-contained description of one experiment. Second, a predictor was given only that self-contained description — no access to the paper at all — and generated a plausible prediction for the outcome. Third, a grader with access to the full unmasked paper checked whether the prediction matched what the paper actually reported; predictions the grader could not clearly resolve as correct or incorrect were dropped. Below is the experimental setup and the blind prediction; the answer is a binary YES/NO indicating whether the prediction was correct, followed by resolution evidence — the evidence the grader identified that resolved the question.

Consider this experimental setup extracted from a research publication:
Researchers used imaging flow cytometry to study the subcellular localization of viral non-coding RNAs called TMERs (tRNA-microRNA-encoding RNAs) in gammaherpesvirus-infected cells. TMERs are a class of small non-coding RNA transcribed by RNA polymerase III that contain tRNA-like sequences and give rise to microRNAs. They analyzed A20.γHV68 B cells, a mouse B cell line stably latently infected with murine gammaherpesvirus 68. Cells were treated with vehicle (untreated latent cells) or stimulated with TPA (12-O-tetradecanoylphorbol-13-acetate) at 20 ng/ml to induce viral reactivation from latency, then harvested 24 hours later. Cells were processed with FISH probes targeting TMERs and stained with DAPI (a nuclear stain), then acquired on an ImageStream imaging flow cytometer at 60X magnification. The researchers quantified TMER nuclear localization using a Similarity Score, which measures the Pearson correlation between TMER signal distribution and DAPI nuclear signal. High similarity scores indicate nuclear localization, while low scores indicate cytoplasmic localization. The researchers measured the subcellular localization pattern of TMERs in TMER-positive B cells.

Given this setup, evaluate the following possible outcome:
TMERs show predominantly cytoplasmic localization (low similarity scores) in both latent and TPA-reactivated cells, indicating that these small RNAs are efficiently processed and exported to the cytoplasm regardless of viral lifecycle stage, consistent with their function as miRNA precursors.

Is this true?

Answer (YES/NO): NO